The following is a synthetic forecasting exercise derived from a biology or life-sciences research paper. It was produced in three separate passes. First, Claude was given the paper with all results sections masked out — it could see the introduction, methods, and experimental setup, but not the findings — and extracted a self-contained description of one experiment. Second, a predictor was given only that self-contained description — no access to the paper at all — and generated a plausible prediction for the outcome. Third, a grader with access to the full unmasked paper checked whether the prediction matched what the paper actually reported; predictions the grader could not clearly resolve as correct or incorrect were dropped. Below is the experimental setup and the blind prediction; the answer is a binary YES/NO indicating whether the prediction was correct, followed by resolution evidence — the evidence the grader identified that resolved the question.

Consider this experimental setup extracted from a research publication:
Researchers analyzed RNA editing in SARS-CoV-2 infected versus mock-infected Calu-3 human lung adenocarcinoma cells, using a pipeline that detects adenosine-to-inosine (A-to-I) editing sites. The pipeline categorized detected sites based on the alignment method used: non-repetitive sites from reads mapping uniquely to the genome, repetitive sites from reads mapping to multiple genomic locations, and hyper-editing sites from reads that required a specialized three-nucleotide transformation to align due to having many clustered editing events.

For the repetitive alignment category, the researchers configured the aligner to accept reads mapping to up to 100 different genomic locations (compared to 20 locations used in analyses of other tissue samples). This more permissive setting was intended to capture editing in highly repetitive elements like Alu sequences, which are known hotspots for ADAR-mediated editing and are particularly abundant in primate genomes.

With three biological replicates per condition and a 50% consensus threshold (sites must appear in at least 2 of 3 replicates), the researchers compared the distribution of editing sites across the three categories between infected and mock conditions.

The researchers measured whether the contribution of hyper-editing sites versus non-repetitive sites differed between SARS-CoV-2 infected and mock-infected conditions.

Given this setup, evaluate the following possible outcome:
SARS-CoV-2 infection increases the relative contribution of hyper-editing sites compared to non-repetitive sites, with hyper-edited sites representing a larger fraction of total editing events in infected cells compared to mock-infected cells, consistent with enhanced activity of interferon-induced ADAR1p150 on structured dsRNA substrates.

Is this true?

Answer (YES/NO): YES